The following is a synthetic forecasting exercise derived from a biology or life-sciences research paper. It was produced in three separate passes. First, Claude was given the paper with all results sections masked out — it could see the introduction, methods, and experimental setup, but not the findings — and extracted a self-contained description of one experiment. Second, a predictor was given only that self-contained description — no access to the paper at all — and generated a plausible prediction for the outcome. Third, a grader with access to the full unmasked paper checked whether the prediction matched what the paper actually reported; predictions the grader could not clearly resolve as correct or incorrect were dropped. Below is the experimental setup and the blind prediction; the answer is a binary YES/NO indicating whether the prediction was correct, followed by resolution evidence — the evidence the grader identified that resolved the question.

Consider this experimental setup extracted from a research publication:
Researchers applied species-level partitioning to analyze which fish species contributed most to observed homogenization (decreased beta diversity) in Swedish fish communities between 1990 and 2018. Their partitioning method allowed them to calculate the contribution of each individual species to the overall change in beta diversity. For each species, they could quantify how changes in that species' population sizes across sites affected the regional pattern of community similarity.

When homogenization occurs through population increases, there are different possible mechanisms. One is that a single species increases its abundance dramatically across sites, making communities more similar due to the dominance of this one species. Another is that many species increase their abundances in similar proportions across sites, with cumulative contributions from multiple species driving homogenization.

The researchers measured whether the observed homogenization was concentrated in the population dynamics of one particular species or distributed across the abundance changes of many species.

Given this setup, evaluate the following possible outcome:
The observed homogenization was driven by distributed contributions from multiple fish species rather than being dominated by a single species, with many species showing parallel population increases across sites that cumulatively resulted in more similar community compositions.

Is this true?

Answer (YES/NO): NO